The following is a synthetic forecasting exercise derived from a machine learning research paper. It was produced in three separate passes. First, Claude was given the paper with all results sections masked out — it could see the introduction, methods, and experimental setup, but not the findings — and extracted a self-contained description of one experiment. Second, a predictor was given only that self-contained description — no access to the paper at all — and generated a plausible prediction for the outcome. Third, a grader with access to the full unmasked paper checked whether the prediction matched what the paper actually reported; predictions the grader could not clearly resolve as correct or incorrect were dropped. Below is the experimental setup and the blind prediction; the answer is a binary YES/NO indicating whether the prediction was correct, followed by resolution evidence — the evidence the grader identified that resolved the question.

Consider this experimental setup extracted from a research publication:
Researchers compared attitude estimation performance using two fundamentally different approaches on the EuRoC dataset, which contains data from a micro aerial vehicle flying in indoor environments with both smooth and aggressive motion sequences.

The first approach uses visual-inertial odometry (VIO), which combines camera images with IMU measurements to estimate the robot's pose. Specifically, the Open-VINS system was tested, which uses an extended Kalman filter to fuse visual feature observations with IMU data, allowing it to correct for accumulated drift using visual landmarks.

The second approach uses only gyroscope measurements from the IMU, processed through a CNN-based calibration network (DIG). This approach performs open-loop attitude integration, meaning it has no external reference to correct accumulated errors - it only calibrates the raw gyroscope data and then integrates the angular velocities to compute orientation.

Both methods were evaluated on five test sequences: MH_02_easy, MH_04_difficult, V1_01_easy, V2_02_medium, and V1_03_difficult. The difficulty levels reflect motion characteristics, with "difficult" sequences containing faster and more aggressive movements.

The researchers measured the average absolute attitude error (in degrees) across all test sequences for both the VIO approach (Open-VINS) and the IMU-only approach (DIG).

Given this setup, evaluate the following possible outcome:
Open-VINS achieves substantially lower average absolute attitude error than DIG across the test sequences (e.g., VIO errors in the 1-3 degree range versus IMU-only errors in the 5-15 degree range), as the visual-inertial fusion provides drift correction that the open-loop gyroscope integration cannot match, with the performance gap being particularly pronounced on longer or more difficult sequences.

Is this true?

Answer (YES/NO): NO